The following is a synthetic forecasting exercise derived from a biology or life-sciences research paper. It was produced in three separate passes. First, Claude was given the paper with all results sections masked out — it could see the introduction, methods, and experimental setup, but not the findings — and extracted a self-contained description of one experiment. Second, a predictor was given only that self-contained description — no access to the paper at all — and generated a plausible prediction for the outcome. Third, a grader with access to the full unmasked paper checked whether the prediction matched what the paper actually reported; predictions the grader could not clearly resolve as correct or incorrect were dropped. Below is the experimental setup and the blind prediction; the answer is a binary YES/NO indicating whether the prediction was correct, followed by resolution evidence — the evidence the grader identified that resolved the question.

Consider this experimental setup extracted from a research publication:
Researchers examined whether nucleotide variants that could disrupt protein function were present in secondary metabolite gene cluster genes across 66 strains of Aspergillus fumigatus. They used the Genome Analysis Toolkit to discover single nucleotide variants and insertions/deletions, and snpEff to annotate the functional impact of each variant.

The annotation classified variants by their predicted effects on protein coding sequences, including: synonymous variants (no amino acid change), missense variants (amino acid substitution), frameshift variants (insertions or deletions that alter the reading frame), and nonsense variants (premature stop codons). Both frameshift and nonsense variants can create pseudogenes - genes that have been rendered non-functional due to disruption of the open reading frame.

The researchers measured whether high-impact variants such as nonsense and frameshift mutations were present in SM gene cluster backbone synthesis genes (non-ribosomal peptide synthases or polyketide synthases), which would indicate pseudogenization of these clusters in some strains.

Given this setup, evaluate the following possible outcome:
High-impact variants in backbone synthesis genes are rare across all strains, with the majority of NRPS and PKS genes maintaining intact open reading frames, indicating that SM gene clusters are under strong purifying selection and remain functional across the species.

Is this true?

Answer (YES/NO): NO